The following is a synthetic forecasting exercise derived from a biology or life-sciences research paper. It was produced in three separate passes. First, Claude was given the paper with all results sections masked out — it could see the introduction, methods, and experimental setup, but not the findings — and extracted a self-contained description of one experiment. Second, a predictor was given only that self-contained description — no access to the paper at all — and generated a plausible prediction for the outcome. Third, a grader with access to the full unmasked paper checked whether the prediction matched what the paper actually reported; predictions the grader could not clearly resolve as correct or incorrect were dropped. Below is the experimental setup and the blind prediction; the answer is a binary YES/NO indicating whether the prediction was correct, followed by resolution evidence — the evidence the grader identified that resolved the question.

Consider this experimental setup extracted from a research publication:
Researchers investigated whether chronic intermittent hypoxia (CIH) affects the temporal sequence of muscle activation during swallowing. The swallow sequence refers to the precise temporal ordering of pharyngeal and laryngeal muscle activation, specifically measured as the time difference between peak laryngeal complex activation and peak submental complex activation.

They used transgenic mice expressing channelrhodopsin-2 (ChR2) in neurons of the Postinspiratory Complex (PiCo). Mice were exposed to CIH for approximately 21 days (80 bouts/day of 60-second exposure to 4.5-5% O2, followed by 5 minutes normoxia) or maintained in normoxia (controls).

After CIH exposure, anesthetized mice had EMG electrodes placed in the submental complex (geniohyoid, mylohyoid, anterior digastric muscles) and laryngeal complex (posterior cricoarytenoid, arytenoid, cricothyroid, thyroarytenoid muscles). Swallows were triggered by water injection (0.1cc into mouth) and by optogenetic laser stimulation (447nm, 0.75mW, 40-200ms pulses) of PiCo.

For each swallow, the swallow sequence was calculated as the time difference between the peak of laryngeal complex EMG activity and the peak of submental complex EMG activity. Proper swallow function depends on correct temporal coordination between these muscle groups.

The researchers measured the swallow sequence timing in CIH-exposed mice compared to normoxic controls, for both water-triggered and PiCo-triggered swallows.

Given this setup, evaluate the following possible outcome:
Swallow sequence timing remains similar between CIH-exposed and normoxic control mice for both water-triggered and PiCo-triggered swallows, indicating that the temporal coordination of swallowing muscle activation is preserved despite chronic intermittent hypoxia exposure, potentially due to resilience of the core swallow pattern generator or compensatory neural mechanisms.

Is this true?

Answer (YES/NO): NO